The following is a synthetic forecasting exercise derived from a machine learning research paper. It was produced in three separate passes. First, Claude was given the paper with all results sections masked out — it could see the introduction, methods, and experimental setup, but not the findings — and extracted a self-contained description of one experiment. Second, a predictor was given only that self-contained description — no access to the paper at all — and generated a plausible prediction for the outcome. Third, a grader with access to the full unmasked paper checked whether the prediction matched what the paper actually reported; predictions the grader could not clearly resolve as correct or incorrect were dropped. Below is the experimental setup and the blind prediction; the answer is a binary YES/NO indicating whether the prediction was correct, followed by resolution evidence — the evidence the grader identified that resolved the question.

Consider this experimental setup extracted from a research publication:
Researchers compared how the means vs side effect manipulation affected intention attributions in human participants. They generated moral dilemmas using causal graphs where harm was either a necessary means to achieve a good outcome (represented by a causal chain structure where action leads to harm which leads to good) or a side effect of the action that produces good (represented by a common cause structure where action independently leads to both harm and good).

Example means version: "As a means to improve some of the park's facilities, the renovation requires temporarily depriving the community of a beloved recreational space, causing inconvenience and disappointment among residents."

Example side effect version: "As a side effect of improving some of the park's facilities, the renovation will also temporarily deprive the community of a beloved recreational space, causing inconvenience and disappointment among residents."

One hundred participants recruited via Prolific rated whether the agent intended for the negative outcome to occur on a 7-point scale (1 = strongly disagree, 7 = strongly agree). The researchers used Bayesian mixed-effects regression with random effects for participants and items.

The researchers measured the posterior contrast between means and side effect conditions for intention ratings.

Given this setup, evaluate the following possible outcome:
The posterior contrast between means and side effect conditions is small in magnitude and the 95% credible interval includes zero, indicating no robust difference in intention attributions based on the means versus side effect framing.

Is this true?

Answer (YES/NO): NO